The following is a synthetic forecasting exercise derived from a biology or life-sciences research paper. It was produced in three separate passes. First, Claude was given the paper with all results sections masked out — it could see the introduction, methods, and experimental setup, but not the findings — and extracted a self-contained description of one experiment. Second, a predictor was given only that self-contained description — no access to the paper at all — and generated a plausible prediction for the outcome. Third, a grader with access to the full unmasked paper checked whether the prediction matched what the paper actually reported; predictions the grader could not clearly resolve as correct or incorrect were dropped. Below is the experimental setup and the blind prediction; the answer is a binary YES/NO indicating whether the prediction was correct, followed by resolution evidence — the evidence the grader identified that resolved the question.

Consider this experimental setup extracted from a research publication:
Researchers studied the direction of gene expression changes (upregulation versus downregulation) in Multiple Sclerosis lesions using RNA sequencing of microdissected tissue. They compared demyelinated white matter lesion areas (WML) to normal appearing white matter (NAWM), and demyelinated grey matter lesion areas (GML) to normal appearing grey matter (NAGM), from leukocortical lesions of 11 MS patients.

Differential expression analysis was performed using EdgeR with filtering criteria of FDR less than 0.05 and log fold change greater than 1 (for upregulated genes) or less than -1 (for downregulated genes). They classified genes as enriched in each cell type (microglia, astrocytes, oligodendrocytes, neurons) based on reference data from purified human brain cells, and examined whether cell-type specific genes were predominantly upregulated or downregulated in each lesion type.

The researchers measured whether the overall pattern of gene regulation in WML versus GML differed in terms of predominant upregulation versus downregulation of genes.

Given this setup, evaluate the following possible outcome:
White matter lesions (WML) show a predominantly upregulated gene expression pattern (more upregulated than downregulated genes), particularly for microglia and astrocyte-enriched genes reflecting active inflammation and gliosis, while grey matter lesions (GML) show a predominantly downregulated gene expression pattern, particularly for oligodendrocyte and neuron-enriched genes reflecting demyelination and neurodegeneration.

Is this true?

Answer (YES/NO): NO